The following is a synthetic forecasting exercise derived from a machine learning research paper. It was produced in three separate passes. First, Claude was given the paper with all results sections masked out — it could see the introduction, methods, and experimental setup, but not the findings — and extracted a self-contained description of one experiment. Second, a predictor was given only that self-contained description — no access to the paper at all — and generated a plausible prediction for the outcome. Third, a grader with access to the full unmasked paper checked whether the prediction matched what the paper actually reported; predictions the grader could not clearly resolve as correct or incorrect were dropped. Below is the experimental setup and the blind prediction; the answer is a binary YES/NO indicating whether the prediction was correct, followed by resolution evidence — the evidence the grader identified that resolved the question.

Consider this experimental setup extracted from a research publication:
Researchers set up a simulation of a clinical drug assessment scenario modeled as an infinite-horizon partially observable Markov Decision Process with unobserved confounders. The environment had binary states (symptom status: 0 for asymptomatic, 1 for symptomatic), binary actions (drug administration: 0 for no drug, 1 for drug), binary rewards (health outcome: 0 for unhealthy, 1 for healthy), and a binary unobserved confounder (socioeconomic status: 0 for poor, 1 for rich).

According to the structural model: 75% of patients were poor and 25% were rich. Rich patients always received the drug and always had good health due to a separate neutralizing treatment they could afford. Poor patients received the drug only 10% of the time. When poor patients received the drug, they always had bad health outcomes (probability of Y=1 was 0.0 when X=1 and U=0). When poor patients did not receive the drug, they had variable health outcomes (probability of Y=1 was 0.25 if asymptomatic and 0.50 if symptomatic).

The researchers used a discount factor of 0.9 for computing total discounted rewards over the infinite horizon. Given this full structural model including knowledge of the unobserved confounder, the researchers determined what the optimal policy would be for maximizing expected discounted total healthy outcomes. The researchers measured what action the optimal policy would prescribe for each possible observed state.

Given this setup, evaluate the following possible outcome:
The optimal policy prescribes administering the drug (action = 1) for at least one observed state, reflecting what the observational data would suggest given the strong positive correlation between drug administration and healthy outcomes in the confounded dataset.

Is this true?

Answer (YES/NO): NO